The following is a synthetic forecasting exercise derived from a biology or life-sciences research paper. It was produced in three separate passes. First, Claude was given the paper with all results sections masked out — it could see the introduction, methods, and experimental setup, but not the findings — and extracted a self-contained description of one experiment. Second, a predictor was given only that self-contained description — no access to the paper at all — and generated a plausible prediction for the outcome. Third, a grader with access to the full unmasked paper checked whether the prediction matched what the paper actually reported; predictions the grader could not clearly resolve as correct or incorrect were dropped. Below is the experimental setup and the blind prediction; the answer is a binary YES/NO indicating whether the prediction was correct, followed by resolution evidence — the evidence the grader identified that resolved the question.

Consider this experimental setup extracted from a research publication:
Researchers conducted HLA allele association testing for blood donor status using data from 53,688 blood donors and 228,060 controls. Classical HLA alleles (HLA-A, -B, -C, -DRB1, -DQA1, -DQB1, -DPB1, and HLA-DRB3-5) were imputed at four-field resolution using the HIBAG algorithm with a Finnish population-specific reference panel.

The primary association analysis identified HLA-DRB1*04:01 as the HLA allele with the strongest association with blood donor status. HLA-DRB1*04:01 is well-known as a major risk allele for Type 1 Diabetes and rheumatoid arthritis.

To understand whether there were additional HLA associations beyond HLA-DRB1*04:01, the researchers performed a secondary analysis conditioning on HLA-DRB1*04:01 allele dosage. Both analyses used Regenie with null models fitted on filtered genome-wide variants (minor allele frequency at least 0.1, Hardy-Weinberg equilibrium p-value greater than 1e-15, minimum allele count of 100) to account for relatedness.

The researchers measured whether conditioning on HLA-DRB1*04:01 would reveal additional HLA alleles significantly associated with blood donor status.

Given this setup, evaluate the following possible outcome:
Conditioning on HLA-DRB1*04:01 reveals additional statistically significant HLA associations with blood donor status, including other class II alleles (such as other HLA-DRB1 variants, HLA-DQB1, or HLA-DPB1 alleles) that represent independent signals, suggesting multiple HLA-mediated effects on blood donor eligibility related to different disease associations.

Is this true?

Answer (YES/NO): YES